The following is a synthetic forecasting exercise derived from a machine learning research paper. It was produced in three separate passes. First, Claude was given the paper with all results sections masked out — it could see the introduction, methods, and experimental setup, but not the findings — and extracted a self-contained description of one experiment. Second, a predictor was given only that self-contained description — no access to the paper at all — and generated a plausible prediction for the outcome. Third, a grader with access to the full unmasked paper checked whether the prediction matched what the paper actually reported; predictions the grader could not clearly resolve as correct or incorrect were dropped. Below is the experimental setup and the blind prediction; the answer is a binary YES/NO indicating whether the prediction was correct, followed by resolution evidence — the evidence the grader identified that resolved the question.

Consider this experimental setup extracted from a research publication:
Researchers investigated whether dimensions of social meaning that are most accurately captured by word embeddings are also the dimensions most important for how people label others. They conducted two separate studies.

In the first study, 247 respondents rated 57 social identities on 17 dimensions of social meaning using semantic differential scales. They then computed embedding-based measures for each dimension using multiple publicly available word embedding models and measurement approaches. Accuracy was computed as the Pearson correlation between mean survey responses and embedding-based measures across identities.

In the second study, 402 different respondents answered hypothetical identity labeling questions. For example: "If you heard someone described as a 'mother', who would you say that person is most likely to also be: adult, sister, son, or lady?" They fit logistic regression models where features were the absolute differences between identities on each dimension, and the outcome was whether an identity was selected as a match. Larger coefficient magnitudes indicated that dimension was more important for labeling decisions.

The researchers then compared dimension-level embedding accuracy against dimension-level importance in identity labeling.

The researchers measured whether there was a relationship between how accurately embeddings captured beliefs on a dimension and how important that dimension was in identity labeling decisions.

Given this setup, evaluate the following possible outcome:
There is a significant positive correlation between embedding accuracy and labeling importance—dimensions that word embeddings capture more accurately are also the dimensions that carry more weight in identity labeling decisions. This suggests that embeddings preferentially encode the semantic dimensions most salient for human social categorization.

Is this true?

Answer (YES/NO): YES